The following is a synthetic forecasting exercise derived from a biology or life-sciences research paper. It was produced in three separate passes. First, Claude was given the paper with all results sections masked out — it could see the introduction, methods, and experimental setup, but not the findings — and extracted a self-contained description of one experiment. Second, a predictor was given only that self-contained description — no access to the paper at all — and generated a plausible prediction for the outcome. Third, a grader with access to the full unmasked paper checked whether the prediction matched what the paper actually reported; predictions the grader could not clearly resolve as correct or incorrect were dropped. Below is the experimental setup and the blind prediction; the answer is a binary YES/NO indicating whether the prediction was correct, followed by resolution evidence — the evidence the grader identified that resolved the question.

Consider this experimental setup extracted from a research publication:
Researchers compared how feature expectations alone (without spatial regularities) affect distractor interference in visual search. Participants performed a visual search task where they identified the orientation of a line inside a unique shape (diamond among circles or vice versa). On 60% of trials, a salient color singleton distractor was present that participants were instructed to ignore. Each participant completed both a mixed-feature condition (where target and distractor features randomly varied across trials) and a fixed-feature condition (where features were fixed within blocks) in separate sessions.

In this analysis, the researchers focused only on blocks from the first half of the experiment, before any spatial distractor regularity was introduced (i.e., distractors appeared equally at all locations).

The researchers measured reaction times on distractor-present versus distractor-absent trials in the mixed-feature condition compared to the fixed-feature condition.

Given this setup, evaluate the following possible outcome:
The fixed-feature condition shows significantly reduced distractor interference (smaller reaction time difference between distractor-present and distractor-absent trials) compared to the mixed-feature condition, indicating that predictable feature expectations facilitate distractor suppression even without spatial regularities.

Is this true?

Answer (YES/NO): YES